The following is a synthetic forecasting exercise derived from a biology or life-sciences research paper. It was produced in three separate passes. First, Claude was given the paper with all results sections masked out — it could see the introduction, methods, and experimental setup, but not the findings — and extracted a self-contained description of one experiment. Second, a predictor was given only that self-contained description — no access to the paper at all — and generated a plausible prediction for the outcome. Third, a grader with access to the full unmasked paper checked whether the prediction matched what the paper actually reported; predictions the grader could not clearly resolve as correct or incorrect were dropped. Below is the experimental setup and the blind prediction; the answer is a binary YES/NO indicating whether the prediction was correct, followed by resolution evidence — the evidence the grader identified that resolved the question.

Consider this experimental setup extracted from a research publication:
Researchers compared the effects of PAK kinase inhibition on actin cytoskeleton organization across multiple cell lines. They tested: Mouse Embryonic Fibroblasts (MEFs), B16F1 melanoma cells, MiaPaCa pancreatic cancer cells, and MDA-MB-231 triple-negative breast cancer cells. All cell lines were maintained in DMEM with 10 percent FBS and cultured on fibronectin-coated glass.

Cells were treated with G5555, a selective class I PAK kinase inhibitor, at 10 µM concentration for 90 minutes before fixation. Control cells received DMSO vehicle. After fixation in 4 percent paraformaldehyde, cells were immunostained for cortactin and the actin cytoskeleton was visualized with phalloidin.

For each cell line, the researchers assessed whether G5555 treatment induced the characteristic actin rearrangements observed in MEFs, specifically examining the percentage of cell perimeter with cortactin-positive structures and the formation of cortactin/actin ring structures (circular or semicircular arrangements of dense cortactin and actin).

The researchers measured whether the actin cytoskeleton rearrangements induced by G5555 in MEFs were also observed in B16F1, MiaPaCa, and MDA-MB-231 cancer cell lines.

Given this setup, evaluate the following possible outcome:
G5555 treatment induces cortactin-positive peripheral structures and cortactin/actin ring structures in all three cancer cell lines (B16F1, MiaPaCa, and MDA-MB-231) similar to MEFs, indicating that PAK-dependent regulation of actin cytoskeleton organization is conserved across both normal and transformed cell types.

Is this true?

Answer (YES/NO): NO